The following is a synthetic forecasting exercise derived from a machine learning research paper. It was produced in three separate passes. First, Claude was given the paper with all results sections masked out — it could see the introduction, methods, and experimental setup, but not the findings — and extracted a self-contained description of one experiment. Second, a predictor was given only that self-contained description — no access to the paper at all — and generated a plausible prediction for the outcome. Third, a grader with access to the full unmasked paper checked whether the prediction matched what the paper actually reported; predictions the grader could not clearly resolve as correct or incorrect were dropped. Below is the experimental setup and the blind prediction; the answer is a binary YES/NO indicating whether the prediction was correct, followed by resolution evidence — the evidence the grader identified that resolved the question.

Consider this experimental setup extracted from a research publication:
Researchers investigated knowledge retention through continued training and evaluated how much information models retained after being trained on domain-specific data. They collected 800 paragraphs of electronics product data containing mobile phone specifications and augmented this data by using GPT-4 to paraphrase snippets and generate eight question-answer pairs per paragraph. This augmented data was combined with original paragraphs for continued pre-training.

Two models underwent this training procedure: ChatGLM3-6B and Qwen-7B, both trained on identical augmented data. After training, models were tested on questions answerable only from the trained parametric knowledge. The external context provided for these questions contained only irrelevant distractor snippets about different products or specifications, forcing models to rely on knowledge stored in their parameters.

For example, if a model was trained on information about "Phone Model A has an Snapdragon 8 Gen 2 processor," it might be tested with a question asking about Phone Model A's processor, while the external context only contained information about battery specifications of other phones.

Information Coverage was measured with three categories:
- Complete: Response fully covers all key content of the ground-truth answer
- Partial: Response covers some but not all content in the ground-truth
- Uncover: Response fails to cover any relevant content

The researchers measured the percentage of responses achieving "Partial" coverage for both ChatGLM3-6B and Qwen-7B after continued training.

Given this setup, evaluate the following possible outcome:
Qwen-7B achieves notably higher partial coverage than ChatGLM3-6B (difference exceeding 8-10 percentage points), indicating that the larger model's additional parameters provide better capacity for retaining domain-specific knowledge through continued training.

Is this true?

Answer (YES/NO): NO